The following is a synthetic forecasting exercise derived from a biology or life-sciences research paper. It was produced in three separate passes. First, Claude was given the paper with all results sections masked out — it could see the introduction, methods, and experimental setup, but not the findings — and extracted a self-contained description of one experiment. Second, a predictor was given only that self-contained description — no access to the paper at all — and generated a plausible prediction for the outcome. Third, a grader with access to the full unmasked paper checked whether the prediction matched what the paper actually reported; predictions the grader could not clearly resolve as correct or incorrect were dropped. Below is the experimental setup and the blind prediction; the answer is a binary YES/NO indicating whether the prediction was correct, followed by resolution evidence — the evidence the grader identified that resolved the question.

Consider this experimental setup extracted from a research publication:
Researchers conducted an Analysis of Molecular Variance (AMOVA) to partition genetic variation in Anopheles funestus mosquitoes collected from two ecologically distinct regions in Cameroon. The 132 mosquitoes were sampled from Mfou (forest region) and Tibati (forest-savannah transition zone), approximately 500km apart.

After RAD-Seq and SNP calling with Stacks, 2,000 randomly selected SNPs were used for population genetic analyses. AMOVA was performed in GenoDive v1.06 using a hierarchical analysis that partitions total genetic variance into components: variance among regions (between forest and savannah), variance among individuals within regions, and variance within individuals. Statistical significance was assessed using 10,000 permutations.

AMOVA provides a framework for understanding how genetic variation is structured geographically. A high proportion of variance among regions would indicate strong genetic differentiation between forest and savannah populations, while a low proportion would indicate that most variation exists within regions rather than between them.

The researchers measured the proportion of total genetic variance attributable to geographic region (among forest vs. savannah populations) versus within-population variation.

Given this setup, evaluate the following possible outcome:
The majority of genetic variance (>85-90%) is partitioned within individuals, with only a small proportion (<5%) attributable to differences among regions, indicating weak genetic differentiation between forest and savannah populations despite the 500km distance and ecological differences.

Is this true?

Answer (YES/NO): YES